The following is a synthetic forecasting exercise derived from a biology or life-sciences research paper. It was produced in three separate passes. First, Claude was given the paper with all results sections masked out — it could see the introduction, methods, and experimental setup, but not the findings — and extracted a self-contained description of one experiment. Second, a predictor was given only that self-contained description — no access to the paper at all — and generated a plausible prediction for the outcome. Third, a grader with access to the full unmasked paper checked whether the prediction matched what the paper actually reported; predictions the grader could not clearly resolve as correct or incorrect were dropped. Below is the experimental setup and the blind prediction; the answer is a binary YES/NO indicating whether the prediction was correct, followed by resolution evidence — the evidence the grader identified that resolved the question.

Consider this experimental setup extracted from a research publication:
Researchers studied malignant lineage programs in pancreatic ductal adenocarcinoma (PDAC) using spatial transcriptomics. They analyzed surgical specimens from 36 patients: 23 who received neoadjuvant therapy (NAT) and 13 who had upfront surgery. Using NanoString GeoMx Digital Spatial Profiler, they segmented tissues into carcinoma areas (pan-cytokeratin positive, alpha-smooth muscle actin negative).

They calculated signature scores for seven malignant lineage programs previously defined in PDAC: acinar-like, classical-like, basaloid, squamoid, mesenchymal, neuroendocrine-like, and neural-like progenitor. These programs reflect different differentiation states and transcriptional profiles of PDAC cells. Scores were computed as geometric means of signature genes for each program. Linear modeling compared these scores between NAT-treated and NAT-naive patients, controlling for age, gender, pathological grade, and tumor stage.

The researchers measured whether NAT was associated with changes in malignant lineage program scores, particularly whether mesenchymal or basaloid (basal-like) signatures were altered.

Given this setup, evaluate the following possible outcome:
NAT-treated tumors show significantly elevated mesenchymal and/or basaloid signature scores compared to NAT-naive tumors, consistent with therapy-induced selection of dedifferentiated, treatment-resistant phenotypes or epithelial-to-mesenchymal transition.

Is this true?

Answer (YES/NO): NO